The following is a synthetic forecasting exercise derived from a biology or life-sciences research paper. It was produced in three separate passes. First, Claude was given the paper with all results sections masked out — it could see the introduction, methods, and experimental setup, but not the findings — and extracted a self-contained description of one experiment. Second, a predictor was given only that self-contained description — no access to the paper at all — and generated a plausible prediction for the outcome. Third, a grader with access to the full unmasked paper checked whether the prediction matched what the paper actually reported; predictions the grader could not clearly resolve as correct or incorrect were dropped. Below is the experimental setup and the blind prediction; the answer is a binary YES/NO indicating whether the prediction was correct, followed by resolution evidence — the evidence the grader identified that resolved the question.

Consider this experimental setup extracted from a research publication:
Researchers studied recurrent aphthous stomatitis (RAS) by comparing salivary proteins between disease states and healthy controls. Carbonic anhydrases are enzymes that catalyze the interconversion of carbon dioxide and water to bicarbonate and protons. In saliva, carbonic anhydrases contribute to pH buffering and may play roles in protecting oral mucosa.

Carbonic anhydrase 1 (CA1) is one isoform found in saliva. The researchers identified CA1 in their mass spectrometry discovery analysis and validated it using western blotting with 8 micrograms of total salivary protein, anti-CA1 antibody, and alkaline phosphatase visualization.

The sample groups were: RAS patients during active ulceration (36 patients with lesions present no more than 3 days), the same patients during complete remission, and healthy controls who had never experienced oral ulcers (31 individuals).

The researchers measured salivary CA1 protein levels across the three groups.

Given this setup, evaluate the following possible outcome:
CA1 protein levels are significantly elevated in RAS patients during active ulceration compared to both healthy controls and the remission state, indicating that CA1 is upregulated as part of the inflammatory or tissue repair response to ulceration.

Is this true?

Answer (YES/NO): NO